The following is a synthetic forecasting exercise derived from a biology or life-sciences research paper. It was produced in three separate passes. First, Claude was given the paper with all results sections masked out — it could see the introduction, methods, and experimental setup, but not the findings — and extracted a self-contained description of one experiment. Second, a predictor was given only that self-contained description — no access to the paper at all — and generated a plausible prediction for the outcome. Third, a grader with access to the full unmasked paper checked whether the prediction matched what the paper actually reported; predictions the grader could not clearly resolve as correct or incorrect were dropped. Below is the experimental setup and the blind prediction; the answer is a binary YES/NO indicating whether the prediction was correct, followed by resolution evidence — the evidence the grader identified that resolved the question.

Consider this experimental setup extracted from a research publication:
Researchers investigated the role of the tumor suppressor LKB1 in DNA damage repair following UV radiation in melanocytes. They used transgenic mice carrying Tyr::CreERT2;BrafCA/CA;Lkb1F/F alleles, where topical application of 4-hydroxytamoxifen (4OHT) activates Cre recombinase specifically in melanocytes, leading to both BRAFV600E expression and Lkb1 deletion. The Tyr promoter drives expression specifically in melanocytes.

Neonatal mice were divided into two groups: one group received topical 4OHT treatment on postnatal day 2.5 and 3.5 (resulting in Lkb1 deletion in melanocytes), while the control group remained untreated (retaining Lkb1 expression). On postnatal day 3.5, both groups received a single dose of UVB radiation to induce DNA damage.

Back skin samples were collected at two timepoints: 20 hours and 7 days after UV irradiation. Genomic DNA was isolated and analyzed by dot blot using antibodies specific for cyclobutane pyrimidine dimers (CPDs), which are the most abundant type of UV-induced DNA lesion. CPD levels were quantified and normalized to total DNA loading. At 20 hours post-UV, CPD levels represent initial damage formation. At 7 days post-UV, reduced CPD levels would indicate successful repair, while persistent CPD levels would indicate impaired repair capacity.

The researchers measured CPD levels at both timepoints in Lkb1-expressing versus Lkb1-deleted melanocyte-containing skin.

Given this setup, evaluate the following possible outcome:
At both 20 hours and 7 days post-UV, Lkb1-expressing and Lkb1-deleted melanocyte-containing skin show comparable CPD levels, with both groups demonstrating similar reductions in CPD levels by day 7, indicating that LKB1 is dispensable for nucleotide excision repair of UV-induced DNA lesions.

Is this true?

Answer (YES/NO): NO